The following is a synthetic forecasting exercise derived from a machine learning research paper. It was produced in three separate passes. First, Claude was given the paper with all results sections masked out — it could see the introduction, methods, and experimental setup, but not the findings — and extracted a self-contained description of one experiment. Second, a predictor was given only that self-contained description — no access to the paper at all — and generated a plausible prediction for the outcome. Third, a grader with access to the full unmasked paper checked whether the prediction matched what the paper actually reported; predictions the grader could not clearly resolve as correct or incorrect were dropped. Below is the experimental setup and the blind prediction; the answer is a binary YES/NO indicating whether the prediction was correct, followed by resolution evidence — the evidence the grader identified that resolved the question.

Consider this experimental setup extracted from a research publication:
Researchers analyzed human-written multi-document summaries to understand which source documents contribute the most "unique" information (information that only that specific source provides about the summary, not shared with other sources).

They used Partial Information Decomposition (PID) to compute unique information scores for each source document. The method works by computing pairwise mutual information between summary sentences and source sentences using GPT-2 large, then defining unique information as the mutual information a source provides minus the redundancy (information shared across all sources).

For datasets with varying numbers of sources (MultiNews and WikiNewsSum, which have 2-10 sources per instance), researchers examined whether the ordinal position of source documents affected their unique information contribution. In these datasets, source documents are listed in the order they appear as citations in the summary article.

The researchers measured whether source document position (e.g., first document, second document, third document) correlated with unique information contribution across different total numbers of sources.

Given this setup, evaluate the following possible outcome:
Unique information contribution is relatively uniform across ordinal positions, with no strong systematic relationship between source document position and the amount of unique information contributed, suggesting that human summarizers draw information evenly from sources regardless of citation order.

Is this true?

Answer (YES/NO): NO